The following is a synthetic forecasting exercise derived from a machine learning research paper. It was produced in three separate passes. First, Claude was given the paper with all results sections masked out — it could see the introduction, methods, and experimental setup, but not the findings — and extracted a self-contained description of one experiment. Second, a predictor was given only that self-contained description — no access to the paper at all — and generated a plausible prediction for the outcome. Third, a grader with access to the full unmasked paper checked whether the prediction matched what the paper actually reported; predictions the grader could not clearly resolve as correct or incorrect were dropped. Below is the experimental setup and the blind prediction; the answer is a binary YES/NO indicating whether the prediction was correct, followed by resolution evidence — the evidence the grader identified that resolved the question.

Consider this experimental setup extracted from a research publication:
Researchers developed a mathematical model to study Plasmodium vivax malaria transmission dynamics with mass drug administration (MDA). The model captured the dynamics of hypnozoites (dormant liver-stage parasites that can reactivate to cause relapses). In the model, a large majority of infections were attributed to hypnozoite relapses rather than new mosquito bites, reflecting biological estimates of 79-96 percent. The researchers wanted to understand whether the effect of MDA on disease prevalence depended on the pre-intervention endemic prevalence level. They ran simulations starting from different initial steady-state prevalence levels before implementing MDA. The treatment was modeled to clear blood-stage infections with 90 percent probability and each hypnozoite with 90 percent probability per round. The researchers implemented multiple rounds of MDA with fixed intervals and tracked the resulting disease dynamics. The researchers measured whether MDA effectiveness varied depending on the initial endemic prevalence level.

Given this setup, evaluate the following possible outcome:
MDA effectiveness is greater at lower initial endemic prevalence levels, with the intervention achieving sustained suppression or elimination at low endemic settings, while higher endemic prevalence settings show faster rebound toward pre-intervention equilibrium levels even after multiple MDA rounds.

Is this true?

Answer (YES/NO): NO